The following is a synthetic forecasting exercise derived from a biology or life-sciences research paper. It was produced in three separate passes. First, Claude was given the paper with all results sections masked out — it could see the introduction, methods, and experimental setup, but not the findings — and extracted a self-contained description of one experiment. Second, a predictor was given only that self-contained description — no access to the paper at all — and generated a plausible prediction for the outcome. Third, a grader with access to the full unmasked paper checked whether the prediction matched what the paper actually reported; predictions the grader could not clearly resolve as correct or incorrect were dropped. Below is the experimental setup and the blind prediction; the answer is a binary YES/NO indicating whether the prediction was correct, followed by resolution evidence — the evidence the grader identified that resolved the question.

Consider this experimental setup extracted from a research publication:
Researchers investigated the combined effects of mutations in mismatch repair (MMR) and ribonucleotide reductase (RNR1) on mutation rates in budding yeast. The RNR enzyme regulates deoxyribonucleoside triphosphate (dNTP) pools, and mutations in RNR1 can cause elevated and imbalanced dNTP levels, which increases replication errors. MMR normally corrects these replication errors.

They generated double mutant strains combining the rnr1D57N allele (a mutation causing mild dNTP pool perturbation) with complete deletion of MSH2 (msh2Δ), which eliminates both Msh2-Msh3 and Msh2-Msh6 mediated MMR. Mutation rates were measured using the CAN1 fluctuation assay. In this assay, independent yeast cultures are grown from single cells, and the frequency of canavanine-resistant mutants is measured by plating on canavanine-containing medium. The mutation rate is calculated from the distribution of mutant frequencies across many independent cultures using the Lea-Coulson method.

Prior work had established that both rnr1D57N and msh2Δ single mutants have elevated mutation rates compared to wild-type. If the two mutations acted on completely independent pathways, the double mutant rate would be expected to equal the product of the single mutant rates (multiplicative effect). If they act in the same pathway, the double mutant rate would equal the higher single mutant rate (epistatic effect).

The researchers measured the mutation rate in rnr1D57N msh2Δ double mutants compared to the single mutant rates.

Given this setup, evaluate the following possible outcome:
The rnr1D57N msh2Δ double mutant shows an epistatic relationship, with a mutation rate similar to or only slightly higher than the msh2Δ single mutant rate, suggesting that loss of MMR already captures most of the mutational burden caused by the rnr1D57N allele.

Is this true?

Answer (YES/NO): NO